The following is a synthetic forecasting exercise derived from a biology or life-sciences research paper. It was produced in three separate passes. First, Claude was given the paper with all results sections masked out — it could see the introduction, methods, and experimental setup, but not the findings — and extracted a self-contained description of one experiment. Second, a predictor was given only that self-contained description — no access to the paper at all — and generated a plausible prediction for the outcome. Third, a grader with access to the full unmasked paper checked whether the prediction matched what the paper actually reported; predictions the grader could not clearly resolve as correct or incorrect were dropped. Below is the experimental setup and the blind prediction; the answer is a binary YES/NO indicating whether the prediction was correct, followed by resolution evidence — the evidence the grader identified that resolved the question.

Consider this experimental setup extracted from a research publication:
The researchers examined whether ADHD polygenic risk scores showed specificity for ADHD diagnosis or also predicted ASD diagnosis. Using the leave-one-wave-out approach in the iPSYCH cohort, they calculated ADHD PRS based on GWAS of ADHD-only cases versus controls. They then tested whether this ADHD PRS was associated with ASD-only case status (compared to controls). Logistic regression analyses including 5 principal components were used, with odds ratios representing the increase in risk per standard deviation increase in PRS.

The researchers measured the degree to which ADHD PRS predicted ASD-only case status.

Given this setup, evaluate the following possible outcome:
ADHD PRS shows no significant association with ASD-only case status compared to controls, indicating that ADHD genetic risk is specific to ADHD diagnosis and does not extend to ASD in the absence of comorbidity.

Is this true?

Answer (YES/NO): NO